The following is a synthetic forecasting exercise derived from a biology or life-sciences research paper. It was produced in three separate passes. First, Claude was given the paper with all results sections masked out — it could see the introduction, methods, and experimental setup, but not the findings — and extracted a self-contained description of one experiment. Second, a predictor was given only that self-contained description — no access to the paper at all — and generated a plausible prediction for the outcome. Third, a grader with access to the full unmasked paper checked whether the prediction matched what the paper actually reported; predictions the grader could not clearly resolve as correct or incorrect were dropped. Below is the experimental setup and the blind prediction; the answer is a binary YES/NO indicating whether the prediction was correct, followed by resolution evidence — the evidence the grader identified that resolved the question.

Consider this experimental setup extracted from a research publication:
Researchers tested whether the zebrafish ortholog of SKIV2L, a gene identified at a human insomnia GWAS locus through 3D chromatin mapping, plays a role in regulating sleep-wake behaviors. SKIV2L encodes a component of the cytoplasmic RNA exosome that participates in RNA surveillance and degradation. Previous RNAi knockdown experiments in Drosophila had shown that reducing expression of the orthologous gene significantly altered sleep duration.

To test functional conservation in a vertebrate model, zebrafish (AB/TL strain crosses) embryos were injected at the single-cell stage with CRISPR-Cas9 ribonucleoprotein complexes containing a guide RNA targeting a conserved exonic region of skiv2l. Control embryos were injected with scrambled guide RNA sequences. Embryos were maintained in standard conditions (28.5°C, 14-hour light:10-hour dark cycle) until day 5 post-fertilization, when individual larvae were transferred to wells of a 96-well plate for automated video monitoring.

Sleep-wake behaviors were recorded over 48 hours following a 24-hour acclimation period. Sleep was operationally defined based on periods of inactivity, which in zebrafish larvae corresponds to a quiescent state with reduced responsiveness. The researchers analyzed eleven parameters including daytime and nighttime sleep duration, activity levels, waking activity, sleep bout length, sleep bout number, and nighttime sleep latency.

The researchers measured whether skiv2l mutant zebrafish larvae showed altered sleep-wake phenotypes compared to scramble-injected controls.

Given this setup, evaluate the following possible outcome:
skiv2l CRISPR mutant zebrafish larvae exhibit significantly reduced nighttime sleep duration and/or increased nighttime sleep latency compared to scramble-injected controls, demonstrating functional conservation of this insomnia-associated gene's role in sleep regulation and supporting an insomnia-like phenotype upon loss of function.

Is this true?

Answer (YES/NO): NO